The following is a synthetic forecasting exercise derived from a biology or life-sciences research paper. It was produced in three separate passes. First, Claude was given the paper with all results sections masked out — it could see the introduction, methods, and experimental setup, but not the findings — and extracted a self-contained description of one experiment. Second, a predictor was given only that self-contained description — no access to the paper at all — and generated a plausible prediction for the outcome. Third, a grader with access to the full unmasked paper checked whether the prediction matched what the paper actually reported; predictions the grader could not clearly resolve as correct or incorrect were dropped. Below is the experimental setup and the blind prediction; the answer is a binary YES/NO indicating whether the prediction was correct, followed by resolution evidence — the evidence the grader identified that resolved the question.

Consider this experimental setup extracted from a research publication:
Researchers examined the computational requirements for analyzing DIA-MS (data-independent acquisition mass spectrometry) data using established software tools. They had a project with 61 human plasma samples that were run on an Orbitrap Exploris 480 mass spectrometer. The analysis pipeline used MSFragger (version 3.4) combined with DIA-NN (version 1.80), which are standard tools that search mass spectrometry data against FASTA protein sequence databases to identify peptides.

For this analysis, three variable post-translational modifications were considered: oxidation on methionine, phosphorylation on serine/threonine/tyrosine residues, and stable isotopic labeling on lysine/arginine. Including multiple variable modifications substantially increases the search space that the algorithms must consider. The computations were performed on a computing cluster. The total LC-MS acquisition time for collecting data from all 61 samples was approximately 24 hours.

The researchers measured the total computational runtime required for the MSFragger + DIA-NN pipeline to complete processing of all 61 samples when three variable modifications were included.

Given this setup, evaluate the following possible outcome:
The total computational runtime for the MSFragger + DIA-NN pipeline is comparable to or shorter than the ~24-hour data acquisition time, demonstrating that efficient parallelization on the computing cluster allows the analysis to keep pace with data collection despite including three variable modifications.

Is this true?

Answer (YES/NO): NO